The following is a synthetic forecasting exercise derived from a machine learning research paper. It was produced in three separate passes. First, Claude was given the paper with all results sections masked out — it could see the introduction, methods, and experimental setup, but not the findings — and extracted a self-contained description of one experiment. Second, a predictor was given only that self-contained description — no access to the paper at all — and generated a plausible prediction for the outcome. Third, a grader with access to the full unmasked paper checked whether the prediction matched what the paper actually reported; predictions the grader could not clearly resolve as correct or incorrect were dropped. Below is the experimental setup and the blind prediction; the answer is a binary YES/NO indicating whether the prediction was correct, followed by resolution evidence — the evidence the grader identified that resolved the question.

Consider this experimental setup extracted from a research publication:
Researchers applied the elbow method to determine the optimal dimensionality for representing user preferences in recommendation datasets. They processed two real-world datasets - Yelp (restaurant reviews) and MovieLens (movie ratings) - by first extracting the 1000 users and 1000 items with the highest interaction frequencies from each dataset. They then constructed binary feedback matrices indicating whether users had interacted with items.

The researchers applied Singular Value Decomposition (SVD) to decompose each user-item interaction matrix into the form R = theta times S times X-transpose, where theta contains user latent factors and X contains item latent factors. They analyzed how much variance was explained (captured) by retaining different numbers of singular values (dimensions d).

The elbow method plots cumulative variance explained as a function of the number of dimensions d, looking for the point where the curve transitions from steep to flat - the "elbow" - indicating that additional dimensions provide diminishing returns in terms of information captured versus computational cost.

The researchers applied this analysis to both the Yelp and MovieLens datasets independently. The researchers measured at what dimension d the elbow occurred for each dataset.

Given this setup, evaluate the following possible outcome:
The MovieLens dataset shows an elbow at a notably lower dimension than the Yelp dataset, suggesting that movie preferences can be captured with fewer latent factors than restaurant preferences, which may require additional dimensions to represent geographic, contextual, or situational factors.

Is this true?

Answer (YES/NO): NO